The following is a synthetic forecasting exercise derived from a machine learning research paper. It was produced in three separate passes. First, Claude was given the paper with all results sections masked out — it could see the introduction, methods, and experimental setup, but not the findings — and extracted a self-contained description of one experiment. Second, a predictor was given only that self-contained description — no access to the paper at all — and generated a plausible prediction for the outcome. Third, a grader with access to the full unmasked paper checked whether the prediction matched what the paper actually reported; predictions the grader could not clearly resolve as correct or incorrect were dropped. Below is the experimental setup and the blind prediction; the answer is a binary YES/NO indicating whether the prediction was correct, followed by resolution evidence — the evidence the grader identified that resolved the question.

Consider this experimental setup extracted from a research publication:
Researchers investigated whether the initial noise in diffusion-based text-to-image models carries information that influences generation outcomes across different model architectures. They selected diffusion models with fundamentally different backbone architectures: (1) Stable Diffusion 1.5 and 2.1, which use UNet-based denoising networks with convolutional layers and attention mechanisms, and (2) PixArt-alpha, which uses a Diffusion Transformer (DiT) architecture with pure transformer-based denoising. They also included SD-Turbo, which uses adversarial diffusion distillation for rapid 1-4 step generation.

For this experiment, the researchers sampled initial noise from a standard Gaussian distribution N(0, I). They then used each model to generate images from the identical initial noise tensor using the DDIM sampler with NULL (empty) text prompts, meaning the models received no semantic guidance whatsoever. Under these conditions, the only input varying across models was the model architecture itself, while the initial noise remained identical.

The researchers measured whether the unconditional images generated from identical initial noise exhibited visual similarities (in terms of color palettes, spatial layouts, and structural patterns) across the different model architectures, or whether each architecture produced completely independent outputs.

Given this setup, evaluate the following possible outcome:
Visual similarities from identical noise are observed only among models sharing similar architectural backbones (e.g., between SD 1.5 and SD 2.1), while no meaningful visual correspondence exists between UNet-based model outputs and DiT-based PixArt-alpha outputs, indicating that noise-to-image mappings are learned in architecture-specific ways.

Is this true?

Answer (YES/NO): NO